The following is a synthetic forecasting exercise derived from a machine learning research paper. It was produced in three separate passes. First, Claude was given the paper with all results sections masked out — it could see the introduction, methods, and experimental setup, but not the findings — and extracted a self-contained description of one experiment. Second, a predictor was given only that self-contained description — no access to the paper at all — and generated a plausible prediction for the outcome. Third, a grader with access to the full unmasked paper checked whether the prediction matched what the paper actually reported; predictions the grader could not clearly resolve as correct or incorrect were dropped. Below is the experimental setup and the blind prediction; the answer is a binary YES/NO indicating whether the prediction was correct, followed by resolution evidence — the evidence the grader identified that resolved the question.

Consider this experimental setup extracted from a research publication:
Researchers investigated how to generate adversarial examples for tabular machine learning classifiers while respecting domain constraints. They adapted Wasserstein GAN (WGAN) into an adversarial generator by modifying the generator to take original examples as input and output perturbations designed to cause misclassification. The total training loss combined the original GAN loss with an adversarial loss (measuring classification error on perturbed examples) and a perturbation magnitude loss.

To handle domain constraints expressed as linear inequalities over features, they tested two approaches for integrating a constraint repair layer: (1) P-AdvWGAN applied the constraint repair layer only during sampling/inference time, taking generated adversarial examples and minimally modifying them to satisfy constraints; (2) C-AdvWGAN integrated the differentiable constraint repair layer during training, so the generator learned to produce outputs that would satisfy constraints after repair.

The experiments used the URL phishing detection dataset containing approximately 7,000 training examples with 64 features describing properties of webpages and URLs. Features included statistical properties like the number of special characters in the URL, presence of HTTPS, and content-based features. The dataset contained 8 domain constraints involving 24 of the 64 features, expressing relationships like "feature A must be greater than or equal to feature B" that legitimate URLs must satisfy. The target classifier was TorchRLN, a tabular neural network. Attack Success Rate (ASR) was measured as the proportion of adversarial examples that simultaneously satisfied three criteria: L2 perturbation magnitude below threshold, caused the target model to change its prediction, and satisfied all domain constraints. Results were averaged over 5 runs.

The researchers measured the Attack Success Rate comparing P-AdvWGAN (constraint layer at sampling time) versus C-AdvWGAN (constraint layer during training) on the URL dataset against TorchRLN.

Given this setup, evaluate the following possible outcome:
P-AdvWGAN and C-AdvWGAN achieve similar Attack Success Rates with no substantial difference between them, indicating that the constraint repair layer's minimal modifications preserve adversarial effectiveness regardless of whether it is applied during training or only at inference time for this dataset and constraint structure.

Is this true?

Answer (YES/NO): NO